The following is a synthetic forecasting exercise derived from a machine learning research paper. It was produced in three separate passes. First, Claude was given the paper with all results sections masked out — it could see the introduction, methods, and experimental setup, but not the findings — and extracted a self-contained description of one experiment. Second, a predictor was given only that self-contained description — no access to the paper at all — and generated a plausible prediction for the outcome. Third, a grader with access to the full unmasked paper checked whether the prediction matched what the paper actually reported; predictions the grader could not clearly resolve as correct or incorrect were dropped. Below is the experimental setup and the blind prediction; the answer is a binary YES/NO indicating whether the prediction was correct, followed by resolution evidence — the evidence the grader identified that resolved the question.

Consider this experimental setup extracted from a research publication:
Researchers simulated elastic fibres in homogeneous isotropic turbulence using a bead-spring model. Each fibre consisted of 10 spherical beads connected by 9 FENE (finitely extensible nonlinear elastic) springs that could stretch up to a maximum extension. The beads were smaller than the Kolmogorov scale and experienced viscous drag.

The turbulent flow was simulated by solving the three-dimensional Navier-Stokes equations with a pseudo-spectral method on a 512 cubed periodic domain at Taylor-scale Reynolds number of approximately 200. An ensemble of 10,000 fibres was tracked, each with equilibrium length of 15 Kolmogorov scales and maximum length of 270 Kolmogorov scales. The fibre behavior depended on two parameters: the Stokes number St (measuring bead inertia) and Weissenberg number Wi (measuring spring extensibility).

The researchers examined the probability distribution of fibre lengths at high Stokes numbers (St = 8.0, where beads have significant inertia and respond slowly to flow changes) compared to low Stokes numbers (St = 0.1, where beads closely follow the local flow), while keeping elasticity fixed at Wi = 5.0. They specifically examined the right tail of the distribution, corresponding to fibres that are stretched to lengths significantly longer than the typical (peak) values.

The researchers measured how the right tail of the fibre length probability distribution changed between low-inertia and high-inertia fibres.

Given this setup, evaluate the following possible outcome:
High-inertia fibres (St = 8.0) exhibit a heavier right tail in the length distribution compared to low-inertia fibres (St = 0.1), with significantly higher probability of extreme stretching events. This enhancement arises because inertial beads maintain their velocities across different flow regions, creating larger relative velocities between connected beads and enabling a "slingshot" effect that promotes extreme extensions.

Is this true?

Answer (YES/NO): NO